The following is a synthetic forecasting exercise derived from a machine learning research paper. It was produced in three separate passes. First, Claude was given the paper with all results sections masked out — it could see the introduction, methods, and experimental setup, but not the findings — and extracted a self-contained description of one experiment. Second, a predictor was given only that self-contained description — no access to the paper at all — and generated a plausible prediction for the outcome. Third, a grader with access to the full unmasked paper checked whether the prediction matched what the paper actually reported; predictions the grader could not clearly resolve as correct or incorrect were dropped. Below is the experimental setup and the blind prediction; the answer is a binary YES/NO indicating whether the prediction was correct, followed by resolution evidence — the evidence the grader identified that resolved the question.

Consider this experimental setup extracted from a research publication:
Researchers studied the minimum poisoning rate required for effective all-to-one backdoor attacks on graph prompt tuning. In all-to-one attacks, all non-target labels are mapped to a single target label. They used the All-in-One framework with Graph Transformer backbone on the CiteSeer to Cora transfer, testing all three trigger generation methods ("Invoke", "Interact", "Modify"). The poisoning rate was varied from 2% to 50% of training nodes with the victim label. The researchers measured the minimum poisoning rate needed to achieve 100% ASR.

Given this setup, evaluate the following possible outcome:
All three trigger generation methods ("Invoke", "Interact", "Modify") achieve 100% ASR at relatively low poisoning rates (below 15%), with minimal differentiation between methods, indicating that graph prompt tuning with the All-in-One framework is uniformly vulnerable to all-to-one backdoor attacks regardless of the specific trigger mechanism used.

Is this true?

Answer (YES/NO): YES